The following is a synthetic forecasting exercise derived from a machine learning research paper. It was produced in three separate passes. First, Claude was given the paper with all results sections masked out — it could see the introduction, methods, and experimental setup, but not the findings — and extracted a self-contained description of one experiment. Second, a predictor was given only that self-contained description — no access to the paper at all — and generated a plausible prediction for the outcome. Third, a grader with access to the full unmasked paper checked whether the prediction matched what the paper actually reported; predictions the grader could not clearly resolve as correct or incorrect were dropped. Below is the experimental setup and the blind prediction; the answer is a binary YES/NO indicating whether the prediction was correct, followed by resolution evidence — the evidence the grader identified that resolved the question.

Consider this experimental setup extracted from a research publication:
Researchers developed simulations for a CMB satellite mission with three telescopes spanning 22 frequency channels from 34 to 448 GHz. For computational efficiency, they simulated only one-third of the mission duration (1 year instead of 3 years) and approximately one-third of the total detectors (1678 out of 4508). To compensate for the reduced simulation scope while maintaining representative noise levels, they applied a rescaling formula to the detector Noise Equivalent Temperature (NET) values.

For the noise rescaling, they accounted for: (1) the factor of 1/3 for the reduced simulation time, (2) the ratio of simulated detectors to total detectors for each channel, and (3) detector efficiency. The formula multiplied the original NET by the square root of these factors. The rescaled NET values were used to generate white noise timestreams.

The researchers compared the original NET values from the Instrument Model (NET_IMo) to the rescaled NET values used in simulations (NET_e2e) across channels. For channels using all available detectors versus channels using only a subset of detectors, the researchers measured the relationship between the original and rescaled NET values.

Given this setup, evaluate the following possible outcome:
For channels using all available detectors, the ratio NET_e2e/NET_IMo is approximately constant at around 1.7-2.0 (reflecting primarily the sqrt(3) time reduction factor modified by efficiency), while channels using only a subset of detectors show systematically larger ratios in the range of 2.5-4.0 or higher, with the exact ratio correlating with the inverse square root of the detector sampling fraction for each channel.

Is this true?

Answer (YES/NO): NO